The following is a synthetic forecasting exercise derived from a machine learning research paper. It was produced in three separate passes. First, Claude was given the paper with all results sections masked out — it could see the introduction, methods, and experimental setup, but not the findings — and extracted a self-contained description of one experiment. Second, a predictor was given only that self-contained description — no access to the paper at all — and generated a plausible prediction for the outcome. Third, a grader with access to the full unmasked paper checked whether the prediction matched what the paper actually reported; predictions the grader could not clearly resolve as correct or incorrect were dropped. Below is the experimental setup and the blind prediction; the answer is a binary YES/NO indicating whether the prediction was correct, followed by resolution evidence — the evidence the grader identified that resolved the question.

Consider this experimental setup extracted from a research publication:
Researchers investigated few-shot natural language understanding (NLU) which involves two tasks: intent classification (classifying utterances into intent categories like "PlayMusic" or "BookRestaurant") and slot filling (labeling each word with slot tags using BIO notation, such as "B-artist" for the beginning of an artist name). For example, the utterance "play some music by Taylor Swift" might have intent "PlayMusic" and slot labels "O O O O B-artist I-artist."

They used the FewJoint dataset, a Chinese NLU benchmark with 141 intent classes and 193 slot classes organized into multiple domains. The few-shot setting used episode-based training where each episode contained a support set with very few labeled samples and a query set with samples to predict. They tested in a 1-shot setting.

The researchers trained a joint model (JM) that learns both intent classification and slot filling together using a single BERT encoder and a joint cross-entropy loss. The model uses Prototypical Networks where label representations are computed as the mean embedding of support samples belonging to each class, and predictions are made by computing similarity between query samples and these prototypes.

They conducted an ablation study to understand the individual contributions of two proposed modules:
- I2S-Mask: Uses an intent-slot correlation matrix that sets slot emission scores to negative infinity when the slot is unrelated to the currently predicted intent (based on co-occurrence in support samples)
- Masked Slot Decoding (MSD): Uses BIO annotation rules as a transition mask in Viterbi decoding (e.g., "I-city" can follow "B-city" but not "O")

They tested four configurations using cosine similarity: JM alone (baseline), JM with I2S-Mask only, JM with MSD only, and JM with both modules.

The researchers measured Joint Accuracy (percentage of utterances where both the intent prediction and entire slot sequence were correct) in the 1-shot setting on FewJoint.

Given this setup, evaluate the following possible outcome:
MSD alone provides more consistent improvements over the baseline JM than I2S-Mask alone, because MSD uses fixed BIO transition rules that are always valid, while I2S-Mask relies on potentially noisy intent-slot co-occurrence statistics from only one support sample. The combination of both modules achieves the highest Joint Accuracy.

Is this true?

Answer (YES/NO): NO